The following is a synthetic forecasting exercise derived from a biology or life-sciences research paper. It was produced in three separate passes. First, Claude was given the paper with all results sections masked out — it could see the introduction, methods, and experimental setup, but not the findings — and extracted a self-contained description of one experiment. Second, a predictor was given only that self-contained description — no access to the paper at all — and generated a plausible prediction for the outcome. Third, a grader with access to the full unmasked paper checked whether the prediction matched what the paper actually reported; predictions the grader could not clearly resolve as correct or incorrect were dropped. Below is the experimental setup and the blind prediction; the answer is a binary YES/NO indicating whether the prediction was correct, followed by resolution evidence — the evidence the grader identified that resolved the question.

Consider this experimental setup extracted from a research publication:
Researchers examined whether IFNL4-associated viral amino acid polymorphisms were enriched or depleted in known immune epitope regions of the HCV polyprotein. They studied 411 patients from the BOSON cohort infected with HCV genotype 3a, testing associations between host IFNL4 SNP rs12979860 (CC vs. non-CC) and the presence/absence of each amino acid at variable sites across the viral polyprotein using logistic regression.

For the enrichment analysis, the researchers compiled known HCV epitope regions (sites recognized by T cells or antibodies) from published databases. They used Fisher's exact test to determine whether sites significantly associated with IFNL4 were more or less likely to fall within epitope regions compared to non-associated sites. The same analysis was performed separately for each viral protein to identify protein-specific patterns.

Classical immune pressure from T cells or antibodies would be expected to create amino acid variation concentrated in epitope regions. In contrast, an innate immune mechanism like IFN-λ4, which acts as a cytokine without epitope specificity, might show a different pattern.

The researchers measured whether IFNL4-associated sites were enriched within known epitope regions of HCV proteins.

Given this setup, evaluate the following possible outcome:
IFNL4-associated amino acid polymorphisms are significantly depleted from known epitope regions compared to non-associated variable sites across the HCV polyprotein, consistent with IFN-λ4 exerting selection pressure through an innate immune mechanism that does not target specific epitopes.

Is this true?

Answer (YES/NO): NO